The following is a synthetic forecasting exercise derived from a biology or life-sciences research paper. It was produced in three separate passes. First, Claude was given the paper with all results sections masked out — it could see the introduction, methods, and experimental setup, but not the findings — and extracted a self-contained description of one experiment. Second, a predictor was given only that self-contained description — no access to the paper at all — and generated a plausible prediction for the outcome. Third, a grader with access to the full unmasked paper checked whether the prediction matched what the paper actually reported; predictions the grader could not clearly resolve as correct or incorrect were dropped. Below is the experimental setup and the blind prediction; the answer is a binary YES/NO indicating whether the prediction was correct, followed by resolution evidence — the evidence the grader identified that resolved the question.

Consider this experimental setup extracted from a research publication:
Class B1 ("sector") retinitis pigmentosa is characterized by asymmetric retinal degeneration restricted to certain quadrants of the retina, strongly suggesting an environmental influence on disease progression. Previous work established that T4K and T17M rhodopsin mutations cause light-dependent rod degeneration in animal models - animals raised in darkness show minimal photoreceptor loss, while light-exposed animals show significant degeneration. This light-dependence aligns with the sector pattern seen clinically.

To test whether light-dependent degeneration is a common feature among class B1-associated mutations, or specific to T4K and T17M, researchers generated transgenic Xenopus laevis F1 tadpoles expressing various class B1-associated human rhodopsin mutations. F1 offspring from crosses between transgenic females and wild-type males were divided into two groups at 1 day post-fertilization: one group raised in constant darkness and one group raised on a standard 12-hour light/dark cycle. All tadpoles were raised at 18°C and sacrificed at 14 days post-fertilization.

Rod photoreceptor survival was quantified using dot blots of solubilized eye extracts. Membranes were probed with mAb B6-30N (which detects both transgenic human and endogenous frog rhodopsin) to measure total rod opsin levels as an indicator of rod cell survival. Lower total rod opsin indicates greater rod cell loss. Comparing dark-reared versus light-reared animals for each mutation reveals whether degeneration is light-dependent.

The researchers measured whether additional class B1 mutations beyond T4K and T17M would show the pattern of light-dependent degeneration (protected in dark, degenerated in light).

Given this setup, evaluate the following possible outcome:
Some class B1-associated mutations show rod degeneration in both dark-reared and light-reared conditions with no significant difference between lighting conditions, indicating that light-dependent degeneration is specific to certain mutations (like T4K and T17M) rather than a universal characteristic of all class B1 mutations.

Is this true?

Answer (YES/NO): YES